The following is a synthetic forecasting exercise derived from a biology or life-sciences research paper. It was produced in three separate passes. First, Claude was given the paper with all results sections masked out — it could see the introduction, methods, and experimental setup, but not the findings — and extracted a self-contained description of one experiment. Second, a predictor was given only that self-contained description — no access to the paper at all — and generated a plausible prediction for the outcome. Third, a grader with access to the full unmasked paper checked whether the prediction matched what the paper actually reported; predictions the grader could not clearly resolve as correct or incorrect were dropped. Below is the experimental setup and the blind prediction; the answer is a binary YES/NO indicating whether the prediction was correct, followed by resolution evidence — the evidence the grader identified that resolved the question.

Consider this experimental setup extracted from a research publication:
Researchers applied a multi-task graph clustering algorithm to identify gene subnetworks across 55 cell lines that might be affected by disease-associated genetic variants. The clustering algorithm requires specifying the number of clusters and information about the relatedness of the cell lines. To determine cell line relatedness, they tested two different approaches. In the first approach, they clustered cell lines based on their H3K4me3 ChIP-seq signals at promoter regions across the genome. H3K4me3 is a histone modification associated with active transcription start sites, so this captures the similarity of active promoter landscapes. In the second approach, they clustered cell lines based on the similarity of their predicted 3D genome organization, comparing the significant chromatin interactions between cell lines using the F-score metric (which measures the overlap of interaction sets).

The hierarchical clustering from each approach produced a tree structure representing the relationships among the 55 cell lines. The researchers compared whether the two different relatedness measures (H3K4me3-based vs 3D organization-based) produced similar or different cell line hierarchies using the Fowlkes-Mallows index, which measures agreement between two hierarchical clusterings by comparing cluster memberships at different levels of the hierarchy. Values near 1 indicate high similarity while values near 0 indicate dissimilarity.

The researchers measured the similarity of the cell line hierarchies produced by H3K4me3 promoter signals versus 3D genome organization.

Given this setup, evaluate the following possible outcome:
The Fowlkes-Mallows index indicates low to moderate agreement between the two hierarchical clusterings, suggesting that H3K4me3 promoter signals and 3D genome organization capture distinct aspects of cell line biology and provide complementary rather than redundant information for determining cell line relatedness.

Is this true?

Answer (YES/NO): NO